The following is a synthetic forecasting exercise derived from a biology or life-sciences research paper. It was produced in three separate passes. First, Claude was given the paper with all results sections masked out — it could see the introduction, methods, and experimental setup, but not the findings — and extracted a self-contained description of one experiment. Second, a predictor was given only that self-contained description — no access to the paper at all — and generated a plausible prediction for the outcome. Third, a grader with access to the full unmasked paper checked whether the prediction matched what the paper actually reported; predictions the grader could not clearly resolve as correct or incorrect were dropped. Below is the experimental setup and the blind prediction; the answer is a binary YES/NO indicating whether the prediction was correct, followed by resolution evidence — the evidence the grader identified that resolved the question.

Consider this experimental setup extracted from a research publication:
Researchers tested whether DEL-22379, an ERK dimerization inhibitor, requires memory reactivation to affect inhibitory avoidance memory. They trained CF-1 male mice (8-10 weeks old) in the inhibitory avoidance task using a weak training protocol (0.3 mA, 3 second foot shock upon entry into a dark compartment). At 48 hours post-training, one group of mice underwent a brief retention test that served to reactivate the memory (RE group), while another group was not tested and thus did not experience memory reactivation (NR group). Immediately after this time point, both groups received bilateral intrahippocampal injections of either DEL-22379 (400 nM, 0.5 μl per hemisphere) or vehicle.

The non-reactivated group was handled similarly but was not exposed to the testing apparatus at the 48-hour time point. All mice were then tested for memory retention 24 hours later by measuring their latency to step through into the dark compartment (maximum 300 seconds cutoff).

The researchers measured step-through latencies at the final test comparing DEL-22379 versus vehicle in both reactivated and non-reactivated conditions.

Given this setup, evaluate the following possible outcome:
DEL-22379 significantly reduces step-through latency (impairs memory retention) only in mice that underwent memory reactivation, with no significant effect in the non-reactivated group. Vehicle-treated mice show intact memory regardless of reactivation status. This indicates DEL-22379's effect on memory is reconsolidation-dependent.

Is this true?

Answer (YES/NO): NO